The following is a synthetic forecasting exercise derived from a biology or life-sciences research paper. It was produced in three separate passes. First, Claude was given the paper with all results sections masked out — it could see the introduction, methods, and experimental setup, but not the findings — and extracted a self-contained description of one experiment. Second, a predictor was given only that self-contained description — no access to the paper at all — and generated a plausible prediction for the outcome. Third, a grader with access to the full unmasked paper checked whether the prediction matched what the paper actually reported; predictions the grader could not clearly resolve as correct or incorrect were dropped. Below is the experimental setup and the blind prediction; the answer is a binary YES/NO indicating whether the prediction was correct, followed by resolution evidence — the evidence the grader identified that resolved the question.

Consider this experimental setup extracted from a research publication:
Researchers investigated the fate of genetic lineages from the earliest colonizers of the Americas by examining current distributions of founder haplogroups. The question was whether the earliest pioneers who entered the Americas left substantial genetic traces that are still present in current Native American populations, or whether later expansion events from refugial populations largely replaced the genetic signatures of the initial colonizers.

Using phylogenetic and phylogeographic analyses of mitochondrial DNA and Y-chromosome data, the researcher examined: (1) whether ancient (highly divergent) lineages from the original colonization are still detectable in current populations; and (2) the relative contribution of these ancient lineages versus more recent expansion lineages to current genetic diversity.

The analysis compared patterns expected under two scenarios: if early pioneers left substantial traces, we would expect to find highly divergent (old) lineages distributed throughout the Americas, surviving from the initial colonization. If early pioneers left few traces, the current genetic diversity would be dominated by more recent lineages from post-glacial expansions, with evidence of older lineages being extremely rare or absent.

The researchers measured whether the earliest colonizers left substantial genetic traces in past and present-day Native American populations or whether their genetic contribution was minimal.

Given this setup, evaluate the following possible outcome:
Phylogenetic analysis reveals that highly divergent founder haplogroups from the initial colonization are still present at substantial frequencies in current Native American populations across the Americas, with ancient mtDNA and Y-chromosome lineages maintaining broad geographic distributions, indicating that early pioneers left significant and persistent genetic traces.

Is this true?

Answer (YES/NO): NO